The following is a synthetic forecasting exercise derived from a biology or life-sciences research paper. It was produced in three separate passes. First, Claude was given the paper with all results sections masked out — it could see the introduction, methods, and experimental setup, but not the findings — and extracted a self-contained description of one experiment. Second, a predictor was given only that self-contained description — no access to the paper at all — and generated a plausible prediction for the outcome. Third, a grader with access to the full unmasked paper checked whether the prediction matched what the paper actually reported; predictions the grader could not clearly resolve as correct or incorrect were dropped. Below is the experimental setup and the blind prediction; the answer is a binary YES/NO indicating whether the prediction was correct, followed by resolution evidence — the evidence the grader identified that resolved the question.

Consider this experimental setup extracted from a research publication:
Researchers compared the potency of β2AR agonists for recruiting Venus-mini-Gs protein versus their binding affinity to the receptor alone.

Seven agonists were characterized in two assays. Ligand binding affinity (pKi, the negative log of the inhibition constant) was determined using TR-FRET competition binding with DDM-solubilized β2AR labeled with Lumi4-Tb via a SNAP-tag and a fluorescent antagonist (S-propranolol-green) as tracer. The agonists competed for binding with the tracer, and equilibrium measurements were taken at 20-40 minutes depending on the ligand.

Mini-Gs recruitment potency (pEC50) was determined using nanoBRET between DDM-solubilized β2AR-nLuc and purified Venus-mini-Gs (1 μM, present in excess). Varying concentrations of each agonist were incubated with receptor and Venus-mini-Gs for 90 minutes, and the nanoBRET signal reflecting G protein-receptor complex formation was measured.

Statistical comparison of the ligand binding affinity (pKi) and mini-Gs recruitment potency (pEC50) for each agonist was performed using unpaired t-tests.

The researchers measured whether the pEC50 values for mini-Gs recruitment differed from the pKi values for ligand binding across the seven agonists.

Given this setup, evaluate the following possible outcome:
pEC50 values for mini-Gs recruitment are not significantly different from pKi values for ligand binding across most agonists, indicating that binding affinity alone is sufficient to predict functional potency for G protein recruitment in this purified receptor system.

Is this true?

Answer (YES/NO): YES